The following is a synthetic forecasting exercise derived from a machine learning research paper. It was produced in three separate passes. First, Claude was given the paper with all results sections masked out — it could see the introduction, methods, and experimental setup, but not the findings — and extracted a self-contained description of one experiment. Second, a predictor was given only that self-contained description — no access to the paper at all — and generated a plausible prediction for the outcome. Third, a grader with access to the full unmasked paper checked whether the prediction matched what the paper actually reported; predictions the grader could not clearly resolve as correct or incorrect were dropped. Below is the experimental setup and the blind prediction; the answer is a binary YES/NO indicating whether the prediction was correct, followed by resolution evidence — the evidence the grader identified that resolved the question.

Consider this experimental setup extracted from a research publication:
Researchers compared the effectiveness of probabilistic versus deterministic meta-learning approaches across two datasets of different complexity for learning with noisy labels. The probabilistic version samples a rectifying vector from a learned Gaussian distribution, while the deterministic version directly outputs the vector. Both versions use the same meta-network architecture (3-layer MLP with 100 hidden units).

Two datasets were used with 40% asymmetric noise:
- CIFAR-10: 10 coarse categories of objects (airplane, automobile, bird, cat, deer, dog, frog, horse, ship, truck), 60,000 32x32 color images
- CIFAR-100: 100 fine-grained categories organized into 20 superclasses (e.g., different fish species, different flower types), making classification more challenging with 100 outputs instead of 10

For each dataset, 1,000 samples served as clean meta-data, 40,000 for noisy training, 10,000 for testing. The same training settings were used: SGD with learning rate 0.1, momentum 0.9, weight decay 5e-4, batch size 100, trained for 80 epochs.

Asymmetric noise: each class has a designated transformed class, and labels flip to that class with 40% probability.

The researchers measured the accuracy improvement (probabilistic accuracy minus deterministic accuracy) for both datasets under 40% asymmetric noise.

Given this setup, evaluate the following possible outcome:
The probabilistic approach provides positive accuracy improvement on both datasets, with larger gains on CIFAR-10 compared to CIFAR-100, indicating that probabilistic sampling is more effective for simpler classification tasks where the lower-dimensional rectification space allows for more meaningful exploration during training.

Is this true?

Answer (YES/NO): NO